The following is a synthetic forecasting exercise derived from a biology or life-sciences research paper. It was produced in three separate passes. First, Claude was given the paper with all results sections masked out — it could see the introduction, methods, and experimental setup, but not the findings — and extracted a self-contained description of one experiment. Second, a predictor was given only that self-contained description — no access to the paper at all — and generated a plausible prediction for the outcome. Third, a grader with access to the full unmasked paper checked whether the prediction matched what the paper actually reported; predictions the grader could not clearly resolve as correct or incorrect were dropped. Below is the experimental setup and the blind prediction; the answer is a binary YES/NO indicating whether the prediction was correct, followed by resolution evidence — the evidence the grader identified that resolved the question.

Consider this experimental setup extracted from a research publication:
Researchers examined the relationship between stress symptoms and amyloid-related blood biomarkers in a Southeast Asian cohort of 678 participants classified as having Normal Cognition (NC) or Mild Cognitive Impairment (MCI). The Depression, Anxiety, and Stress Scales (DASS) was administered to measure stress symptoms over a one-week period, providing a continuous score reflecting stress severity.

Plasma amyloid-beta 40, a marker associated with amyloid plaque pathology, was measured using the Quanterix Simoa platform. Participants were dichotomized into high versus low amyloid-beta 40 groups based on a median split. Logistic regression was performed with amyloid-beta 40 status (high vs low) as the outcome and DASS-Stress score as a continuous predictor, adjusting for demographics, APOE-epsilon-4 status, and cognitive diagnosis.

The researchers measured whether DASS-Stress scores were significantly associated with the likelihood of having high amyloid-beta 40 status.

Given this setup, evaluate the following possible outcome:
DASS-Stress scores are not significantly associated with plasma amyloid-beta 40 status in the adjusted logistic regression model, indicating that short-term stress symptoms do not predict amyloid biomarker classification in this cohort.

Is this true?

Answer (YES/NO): NO